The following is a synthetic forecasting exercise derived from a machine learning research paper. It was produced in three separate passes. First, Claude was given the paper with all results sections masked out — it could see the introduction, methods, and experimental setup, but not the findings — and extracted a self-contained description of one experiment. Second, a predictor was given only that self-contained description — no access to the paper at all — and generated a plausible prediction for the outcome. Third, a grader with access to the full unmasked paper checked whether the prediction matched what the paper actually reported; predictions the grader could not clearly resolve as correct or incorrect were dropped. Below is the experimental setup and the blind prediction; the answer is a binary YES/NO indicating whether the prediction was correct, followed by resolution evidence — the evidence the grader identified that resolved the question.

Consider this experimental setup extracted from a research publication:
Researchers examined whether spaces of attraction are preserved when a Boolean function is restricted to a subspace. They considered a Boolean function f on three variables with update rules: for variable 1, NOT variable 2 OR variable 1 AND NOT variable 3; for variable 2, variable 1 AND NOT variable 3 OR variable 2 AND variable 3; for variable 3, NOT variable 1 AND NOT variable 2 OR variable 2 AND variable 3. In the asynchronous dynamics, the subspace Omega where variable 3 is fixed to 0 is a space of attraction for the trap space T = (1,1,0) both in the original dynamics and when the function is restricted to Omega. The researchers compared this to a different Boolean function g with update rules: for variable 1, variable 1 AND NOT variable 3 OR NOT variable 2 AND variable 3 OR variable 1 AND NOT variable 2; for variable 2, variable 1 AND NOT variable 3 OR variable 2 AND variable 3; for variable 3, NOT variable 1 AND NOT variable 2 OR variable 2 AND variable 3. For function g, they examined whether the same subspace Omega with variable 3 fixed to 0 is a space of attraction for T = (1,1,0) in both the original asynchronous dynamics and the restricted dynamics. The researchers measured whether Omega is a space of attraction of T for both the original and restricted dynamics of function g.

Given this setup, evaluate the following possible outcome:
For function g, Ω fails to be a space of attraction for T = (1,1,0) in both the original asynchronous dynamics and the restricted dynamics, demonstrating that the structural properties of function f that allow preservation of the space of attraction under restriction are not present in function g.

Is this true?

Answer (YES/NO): NO